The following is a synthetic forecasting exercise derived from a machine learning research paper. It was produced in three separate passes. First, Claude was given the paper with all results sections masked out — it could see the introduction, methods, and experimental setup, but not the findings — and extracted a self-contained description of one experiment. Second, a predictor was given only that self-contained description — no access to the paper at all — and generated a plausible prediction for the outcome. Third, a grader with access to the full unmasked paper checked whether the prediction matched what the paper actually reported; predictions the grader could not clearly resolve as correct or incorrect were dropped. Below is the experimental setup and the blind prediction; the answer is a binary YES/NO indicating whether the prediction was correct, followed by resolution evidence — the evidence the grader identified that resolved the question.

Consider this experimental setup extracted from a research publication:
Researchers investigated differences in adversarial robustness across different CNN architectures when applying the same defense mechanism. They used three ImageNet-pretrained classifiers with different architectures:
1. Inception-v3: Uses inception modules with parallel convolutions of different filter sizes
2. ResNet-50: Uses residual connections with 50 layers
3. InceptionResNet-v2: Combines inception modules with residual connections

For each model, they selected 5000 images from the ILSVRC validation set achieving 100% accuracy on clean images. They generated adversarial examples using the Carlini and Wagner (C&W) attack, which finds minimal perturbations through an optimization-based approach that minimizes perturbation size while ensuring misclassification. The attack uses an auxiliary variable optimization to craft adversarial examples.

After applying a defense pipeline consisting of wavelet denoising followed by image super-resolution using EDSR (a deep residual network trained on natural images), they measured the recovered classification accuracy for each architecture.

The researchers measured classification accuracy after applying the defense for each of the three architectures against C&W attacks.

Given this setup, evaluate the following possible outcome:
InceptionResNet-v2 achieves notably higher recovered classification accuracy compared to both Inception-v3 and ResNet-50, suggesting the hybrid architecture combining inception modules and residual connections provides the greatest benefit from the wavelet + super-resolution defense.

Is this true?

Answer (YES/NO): NO